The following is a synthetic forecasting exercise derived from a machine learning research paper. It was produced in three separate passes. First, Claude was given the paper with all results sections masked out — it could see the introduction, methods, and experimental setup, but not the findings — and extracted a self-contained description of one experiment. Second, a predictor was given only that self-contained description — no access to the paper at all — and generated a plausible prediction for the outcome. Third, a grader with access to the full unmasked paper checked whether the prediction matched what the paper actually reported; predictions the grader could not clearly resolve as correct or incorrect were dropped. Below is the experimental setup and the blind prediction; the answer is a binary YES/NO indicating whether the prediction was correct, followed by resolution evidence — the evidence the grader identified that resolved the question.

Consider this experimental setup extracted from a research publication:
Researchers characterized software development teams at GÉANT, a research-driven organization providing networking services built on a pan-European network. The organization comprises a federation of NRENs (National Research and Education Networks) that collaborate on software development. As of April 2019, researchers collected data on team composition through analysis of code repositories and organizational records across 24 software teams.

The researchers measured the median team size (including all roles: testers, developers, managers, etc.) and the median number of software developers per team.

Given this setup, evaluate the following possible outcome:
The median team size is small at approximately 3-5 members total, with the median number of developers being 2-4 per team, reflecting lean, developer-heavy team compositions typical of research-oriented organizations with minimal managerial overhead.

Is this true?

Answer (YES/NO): YES